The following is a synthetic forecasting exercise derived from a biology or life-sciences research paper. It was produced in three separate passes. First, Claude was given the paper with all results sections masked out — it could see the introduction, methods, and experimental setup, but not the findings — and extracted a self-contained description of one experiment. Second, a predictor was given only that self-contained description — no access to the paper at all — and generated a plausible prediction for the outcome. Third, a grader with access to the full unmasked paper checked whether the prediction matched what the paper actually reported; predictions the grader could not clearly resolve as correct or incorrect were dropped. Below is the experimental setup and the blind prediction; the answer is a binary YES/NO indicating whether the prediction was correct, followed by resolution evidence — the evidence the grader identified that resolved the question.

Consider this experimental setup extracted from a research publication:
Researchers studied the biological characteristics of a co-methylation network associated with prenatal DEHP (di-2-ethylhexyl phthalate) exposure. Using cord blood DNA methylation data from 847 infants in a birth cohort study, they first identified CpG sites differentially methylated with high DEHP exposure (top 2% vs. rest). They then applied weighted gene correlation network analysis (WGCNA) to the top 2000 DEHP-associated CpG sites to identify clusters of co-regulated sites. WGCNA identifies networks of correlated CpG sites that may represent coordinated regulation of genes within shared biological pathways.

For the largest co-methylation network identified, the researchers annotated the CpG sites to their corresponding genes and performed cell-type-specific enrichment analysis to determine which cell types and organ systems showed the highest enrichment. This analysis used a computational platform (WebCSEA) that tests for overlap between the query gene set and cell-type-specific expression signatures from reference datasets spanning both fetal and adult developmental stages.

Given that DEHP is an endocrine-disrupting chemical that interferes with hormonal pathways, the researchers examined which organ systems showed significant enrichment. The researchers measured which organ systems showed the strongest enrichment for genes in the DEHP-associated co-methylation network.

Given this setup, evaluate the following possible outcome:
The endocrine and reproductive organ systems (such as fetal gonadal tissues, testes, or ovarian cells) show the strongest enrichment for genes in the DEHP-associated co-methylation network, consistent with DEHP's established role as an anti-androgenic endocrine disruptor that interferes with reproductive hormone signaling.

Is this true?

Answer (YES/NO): NO